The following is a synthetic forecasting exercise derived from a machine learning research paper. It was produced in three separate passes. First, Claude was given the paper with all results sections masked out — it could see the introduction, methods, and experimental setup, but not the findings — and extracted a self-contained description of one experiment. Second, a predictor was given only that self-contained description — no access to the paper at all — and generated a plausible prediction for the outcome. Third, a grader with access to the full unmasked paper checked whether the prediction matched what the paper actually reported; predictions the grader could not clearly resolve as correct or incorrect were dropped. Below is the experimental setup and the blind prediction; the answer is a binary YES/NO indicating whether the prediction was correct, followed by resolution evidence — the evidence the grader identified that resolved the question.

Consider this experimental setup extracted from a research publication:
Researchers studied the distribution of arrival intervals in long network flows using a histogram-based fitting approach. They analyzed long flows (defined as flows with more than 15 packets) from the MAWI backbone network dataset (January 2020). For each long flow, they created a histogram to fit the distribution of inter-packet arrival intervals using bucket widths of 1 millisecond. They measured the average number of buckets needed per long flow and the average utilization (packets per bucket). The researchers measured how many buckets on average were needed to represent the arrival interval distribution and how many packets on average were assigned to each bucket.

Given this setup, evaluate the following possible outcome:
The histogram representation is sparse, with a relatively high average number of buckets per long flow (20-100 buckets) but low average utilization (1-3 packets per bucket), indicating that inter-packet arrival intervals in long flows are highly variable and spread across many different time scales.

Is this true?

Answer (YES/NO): NO